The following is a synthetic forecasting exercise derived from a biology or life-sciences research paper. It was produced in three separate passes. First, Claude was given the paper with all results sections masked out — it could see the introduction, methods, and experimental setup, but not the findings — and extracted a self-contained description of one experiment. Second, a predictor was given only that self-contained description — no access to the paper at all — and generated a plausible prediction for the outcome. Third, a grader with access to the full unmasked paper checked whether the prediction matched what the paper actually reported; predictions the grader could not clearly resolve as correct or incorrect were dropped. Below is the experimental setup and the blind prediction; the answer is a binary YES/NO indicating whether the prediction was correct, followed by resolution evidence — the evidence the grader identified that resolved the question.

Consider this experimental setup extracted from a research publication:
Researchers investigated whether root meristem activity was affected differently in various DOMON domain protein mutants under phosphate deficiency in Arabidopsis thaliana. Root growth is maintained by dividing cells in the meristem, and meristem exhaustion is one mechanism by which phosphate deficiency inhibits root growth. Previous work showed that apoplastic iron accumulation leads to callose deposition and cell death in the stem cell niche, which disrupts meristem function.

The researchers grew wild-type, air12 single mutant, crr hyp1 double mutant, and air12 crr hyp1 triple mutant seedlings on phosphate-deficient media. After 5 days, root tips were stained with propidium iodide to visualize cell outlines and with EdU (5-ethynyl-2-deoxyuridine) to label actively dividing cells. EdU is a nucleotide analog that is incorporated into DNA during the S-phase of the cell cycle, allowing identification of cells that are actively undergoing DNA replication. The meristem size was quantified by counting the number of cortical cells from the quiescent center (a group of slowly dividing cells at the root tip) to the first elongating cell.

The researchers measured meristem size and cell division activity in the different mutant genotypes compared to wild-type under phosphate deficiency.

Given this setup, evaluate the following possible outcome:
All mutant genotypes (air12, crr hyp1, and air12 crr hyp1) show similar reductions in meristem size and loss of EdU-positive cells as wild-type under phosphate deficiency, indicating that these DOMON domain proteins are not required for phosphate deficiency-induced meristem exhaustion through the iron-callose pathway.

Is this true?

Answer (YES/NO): NO